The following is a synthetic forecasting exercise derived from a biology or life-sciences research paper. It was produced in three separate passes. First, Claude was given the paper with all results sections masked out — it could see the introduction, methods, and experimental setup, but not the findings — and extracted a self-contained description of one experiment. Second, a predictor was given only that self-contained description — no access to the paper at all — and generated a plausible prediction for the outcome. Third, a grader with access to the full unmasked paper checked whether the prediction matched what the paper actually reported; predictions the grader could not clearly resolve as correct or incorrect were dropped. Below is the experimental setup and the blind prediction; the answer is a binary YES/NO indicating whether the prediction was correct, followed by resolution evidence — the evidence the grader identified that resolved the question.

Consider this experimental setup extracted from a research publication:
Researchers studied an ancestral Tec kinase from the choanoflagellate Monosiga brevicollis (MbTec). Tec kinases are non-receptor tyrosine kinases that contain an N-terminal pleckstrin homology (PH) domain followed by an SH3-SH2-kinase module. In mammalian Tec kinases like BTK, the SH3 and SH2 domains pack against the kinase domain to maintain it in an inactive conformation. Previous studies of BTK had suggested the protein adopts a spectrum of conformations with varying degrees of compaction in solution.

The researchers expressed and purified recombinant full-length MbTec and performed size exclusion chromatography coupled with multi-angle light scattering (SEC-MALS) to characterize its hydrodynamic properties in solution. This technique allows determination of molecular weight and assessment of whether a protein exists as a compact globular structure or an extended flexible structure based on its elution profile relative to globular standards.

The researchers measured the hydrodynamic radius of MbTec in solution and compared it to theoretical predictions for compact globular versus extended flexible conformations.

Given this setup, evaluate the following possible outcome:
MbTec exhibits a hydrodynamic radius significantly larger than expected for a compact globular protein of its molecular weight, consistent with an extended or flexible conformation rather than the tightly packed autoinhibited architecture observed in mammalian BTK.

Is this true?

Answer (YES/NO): NO